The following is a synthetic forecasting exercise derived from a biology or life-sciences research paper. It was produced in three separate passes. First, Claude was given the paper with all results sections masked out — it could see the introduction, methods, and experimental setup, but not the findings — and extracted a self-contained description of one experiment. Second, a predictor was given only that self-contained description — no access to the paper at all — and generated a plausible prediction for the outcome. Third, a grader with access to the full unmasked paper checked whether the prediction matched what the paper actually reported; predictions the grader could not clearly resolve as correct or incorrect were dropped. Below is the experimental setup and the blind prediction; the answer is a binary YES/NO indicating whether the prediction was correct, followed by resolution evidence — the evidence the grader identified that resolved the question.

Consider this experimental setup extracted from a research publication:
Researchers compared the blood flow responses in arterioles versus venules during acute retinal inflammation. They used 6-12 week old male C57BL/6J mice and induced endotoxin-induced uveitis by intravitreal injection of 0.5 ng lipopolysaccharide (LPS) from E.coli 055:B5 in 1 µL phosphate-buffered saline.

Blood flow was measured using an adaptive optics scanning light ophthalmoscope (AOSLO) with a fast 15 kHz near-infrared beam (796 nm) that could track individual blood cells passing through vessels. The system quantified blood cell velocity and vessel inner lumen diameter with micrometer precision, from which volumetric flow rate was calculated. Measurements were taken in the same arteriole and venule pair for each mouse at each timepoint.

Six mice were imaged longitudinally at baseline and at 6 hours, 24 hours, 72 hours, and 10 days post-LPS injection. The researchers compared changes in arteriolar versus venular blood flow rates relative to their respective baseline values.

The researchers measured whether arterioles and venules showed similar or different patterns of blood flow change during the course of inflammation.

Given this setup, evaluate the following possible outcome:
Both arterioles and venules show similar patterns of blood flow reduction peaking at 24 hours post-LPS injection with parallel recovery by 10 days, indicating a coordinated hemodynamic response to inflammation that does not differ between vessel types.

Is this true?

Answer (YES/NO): NO